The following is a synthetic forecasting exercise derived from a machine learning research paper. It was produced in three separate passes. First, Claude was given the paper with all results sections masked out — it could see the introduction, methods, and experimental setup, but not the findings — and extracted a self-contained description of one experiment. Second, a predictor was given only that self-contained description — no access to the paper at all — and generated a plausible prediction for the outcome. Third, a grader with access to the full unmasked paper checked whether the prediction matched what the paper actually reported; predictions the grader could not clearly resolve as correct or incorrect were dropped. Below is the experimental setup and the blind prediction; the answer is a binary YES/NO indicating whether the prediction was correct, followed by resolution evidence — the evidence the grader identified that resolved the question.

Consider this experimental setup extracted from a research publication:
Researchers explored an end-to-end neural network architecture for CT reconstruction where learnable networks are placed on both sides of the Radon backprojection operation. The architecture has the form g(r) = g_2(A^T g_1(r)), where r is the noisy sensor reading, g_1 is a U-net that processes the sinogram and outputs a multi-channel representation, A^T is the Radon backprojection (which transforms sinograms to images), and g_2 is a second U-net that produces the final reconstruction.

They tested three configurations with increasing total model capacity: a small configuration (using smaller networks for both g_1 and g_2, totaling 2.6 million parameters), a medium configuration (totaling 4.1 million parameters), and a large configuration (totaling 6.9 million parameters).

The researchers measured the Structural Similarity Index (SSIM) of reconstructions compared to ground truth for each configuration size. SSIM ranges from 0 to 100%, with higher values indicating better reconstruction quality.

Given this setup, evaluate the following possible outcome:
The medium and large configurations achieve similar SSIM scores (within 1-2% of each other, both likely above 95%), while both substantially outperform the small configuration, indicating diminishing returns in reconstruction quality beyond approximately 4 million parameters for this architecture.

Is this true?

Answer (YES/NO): NO